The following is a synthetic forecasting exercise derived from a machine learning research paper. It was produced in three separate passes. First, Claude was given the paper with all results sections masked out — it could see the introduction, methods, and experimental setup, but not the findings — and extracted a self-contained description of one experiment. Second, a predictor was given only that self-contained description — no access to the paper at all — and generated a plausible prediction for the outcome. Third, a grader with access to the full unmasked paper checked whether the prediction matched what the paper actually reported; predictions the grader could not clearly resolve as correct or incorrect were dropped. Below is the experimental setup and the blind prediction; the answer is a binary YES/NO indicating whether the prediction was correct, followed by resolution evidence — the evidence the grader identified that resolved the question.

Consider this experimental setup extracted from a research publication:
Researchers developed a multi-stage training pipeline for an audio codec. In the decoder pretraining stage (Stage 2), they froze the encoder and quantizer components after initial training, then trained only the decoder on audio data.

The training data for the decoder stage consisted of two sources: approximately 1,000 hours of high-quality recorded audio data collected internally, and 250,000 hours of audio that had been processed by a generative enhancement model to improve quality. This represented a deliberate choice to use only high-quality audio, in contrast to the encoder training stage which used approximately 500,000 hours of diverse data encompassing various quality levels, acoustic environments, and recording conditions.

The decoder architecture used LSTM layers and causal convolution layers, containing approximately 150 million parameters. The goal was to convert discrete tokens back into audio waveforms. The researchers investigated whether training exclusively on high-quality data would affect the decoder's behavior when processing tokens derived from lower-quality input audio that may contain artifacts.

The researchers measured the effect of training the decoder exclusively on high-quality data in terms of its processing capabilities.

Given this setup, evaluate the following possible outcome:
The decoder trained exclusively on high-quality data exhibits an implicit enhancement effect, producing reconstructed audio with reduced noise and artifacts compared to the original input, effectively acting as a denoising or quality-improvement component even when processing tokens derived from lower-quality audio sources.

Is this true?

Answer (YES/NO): YES